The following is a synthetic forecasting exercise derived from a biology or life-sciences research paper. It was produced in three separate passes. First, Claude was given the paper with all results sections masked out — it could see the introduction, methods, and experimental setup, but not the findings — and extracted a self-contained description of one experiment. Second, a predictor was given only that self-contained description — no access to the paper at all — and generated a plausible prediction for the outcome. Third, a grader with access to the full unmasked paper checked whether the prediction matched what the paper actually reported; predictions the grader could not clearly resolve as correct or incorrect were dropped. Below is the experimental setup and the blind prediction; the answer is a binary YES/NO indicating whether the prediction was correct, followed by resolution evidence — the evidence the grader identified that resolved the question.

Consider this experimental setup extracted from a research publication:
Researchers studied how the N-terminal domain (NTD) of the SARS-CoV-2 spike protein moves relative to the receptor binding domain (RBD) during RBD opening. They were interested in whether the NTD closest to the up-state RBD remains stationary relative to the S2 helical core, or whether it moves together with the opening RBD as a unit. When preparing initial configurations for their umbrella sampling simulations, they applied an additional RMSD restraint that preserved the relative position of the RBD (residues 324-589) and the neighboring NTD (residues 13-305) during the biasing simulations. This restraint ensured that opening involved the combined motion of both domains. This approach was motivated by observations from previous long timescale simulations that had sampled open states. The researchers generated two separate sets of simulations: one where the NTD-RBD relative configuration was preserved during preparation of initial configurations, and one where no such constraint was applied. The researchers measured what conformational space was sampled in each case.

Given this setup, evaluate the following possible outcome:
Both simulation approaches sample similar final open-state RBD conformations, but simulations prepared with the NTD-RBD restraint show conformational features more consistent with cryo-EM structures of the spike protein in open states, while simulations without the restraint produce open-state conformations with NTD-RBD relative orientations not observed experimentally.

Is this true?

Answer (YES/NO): NO